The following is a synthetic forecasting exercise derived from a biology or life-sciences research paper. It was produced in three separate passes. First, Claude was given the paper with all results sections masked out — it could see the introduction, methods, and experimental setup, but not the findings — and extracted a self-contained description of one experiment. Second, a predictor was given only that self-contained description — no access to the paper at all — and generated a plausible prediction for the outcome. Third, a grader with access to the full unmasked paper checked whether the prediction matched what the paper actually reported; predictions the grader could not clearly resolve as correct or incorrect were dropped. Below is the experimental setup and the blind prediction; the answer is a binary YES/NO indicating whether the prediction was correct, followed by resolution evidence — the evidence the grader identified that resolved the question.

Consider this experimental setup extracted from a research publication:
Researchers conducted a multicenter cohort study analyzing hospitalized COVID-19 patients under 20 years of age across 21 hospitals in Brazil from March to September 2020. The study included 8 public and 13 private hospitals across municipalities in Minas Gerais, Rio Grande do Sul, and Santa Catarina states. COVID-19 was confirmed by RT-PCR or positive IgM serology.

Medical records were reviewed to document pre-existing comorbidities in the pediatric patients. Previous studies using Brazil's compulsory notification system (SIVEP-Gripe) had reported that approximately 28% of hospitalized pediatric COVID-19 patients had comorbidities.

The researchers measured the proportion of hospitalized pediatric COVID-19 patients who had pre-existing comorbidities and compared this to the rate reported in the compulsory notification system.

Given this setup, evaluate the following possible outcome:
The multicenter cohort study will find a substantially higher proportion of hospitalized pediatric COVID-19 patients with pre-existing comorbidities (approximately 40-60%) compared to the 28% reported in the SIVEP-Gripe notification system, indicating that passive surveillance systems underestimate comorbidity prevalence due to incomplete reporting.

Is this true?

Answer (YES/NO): YES